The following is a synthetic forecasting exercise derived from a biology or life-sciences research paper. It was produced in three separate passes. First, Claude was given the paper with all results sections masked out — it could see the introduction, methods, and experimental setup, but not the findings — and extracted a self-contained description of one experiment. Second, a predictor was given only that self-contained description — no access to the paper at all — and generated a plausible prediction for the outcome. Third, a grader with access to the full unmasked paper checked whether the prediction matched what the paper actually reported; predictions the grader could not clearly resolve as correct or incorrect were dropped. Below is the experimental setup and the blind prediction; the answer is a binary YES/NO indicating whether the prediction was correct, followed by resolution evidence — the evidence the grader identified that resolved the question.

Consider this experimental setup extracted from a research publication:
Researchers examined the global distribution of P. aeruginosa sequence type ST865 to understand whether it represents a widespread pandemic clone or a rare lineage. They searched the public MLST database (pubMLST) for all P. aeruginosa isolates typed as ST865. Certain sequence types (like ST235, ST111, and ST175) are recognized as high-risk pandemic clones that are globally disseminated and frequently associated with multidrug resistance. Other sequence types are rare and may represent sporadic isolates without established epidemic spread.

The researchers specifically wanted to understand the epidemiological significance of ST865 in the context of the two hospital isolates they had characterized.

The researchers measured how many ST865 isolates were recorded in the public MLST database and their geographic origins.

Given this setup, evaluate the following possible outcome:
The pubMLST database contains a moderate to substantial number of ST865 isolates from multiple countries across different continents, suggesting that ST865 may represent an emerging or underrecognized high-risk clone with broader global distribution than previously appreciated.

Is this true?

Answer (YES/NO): NO